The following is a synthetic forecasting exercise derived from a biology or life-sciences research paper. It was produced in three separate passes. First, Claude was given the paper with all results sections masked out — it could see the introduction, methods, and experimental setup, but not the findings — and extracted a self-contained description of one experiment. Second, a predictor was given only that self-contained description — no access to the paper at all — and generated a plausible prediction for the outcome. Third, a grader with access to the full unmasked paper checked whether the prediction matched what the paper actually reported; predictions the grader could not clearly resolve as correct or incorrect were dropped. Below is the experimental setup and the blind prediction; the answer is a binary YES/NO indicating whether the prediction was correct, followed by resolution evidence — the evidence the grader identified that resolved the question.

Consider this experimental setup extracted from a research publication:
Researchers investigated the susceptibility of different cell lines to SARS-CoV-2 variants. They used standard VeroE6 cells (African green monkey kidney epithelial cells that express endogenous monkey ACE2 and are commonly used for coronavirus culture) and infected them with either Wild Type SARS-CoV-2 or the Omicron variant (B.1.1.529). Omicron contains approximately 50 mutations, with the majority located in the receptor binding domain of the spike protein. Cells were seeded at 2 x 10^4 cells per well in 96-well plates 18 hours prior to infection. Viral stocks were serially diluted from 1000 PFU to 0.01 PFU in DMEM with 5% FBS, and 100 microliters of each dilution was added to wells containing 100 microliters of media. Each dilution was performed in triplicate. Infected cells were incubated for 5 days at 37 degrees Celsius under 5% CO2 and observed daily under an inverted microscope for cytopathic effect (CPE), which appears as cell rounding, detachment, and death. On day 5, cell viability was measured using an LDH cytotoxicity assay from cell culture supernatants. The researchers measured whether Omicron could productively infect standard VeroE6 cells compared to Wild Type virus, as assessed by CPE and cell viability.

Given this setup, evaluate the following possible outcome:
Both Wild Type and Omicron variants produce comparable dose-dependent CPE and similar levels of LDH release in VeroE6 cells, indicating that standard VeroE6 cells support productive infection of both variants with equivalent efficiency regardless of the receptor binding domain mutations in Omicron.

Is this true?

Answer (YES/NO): NO